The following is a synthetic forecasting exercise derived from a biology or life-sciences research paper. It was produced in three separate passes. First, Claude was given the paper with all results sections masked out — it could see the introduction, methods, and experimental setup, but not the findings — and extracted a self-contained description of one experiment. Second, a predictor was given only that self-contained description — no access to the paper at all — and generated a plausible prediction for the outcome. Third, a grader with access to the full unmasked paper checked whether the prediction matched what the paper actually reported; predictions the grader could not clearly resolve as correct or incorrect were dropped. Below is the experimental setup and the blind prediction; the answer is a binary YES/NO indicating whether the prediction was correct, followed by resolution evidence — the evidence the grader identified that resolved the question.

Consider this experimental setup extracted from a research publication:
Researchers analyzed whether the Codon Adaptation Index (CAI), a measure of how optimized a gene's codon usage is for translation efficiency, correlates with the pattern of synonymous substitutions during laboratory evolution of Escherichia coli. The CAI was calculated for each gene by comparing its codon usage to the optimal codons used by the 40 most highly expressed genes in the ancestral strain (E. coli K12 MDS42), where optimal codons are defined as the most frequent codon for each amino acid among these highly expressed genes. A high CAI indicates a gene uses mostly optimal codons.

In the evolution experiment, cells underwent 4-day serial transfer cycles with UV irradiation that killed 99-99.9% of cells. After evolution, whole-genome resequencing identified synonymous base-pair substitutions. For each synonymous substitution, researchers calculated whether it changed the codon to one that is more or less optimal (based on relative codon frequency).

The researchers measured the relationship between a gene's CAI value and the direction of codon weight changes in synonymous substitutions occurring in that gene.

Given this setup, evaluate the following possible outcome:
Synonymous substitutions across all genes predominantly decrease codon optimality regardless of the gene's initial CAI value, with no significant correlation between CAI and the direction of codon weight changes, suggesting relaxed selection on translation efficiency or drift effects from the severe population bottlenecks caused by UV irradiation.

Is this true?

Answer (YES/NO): NO